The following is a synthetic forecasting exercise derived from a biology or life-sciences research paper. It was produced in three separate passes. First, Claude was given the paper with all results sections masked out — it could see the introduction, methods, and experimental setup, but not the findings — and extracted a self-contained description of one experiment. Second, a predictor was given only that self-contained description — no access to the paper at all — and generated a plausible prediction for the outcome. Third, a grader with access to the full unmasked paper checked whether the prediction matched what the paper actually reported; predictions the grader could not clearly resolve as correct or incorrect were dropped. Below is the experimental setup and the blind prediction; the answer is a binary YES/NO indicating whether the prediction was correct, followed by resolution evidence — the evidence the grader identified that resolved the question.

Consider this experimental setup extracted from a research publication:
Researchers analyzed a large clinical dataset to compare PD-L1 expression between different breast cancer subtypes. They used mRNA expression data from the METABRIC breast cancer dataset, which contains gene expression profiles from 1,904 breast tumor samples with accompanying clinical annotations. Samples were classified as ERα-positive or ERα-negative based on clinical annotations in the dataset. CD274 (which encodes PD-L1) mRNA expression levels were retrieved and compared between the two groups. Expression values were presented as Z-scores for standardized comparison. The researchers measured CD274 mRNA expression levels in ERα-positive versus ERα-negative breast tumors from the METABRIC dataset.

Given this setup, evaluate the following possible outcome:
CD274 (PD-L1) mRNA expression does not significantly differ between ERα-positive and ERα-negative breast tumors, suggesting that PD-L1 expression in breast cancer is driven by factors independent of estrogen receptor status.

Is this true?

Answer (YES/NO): NO